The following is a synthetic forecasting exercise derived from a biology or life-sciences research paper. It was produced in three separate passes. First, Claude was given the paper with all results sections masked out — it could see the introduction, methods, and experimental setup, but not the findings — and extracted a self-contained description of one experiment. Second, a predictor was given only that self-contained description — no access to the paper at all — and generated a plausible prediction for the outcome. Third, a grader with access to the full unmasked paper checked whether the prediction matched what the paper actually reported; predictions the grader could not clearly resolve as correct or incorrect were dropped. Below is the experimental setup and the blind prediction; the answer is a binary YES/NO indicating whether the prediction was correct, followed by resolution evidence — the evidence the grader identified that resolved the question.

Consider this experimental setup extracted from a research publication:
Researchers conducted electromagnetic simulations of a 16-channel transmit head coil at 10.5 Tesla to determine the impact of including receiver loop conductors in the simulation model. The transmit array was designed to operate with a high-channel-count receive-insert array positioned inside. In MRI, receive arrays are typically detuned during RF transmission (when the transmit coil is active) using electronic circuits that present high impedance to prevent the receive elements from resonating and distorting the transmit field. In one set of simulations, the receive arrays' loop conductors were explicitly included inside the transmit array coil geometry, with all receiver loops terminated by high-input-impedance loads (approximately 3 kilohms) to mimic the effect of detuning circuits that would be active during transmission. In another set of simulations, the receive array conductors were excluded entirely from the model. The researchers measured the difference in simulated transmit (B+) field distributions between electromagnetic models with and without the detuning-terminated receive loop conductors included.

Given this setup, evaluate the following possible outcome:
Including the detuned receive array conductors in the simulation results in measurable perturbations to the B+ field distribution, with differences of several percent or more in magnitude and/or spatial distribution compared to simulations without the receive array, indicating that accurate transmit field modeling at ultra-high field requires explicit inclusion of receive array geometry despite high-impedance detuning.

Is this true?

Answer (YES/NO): NO